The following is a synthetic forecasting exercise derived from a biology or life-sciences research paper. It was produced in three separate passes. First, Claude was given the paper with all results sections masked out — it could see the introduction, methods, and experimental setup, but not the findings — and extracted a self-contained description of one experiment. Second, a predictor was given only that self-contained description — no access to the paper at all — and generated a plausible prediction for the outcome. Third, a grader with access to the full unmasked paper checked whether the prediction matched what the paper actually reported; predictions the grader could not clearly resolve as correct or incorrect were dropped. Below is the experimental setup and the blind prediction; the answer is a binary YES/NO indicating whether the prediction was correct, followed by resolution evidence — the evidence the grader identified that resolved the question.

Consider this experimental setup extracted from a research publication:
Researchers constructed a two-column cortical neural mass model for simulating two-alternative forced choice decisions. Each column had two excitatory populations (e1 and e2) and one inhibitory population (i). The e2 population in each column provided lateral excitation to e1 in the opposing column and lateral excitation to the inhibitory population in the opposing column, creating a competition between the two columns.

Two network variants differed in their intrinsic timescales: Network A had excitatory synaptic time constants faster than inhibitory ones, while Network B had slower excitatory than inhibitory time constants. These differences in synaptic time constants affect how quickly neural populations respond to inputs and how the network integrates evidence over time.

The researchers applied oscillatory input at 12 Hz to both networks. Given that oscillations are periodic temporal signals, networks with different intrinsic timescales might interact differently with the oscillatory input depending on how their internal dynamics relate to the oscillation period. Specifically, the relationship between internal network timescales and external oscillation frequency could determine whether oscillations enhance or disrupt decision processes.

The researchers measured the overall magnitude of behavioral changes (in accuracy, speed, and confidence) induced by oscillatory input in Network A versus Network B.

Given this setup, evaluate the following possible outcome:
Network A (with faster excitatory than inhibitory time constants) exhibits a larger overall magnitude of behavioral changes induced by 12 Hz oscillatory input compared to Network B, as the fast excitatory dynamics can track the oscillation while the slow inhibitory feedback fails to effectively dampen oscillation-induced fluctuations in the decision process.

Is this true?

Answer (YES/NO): YES